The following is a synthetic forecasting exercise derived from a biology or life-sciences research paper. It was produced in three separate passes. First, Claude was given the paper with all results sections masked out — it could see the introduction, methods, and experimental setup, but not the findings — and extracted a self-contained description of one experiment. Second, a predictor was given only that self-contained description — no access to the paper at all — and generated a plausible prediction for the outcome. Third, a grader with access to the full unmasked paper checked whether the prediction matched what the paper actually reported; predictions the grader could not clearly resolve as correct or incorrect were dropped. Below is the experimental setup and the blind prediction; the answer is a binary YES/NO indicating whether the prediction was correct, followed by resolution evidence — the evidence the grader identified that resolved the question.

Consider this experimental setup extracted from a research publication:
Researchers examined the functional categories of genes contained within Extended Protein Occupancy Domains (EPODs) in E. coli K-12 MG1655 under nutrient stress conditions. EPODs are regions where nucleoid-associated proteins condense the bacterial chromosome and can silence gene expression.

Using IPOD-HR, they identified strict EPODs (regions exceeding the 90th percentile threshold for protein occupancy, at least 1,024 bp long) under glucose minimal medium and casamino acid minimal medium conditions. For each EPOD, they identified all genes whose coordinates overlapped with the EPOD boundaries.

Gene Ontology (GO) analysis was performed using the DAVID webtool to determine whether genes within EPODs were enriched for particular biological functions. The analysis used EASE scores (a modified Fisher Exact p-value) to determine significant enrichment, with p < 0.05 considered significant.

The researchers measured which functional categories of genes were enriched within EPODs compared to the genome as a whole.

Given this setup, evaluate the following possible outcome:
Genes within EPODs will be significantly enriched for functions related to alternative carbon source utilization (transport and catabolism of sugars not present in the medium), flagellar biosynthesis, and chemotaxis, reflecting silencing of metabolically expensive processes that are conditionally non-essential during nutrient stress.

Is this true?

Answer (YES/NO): NO